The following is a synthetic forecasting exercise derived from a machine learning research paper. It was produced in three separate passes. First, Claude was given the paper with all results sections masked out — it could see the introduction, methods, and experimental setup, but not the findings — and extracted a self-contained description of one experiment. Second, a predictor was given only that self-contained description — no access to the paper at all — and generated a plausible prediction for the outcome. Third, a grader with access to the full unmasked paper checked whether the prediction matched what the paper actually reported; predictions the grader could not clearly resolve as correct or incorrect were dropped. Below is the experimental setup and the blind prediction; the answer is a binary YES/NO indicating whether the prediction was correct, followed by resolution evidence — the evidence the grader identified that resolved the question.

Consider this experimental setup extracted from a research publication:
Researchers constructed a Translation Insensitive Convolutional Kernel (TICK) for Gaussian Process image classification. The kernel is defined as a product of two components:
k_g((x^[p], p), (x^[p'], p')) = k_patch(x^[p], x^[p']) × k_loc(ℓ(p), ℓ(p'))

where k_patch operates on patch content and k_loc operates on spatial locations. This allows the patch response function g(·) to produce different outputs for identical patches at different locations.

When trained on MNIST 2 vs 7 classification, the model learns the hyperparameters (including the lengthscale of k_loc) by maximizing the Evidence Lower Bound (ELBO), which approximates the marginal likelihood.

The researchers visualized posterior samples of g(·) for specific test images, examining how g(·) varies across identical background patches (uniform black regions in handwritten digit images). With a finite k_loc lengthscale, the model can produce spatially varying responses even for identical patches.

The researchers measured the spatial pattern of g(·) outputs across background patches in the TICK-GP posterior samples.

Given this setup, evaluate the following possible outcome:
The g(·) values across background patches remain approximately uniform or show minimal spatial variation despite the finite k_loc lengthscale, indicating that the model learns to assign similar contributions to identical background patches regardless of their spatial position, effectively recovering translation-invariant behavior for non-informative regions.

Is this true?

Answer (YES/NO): NO